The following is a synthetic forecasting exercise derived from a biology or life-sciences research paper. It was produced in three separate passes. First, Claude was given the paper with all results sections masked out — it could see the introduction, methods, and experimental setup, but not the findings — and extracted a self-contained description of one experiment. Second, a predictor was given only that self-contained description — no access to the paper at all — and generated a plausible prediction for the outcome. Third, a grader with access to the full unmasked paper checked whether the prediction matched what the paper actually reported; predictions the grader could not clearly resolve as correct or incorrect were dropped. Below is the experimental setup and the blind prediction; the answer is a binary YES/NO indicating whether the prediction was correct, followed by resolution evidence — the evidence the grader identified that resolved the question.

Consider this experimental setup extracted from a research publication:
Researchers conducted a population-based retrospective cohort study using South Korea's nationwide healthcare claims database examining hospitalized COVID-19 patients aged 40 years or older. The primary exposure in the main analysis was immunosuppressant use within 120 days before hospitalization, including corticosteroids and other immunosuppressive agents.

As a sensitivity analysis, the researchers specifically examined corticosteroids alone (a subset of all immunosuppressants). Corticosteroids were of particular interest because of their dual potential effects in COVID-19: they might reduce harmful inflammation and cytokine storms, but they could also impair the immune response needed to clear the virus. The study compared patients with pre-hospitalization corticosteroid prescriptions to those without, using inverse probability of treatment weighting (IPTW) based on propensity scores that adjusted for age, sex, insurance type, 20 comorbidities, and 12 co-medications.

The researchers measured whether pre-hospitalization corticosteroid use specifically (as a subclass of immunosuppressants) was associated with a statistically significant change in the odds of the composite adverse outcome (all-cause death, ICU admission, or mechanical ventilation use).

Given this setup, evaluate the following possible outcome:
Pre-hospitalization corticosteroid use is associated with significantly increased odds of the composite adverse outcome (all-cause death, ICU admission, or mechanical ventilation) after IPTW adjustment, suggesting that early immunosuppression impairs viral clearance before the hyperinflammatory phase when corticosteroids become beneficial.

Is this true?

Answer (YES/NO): YES